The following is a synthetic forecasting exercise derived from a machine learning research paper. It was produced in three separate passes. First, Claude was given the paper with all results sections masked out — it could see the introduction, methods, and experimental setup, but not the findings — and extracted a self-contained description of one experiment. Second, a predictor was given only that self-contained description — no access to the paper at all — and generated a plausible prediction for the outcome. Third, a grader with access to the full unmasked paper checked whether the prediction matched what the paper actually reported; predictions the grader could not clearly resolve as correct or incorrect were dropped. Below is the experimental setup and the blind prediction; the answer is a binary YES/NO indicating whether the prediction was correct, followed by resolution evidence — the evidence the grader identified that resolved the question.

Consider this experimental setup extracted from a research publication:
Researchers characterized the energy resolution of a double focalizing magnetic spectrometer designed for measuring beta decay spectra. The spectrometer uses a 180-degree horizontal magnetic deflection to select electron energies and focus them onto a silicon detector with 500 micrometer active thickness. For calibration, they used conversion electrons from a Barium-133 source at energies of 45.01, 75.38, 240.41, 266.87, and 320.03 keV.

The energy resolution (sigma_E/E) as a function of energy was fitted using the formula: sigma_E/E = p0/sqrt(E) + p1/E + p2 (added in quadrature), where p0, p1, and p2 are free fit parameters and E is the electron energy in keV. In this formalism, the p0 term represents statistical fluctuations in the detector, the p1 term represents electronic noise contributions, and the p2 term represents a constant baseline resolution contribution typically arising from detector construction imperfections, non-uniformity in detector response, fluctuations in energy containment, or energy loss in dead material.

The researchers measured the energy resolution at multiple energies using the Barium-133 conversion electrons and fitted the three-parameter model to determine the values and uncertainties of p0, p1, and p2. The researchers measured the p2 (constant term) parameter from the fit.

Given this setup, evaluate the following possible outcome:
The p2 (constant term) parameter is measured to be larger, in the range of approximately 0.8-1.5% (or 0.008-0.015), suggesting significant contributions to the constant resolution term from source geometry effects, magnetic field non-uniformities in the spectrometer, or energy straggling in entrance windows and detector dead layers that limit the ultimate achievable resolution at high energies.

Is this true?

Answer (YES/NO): NO